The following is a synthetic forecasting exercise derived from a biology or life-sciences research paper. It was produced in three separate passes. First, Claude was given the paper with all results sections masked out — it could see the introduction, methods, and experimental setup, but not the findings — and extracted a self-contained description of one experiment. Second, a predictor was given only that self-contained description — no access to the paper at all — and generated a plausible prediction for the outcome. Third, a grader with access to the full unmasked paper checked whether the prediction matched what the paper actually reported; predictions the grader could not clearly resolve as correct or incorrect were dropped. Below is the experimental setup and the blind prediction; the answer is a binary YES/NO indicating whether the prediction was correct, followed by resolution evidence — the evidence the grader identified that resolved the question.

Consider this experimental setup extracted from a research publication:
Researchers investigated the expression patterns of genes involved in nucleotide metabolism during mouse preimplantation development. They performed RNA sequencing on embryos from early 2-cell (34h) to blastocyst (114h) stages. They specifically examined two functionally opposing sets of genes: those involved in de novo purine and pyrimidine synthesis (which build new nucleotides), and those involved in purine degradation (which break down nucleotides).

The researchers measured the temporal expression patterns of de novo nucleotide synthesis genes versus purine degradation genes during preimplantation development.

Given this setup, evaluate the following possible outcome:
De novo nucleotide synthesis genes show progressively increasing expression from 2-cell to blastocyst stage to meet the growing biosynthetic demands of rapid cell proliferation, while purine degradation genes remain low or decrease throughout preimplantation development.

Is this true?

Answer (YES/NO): NO